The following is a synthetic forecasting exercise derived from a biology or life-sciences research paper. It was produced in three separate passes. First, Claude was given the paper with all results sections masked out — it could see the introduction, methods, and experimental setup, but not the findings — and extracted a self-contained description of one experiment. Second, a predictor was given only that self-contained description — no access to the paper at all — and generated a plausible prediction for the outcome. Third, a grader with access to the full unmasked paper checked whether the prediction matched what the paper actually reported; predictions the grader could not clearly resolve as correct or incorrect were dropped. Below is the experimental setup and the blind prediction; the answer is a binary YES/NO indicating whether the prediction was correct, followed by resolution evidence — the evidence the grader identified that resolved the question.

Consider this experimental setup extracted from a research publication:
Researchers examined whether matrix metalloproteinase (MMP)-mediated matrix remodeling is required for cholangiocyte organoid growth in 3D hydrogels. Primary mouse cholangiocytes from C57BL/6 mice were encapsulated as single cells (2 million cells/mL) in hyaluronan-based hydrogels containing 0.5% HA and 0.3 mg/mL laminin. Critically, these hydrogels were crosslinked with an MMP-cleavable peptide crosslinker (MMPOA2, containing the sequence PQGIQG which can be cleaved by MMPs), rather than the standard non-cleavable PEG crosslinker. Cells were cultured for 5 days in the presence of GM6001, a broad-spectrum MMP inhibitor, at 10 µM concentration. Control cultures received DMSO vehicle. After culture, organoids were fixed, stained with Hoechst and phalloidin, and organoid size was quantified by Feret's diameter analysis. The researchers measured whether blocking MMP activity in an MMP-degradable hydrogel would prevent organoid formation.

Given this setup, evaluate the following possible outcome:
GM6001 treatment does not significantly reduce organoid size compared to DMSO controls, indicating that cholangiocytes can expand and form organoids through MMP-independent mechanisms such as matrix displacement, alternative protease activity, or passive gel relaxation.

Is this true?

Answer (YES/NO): YES